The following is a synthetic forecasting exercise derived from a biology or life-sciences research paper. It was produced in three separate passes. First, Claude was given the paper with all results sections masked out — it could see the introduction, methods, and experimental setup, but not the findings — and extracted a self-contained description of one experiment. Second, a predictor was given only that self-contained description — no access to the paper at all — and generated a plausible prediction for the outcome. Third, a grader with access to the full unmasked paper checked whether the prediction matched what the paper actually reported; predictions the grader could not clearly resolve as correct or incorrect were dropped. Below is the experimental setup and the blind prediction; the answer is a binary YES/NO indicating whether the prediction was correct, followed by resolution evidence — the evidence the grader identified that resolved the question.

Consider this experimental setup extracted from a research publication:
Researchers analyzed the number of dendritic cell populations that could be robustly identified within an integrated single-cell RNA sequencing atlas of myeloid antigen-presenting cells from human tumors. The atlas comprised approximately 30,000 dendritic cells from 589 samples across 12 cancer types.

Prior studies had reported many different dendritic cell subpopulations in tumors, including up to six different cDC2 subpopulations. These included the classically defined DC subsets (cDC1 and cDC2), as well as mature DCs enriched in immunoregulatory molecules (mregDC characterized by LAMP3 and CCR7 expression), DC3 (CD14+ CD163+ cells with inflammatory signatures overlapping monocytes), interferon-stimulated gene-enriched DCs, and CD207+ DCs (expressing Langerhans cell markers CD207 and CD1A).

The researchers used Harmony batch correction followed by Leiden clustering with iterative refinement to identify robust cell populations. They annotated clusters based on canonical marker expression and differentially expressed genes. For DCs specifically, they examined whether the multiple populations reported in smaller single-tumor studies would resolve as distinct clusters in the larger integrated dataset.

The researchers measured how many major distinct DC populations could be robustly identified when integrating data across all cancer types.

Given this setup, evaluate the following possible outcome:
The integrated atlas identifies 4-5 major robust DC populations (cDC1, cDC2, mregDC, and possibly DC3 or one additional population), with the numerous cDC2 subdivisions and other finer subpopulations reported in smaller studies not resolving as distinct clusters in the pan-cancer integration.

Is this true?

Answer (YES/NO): NO